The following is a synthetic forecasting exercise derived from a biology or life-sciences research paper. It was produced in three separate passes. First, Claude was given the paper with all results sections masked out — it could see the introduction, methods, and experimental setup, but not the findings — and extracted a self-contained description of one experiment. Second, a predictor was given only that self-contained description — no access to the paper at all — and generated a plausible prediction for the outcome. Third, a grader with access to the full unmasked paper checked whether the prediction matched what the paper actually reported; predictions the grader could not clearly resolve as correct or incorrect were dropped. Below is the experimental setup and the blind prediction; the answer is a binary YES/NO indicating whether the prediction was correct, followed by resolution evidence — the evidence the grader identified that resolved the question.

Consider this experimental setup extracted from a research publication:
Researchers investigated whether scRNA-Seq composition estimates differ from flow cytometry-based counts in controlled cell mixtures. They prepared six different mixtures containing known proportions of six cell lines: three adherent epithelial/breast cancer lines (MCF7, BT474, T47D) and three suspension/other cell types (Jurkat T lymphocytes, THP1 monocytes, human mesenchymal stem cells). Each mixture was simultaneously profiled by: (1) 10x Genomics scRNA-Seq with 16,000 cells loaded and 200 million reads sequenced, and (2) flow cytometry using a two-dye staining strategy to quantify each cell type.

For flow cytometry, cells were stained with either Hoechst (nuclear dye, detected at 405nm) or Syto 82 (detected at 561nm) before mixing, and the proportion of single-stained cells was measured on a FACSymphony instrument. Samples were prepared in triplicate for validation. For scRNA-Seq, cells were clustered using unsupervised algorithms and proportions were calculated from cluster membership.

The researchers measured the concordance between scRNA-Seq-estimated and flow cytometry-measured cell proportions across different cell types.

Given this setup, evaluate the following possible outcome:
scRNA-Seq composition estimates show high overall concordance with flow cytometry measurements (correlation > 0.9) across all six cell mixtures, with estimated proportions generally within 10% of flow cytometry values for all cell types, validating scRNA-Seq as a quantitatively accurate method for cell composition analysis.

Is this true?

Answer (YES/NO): NO